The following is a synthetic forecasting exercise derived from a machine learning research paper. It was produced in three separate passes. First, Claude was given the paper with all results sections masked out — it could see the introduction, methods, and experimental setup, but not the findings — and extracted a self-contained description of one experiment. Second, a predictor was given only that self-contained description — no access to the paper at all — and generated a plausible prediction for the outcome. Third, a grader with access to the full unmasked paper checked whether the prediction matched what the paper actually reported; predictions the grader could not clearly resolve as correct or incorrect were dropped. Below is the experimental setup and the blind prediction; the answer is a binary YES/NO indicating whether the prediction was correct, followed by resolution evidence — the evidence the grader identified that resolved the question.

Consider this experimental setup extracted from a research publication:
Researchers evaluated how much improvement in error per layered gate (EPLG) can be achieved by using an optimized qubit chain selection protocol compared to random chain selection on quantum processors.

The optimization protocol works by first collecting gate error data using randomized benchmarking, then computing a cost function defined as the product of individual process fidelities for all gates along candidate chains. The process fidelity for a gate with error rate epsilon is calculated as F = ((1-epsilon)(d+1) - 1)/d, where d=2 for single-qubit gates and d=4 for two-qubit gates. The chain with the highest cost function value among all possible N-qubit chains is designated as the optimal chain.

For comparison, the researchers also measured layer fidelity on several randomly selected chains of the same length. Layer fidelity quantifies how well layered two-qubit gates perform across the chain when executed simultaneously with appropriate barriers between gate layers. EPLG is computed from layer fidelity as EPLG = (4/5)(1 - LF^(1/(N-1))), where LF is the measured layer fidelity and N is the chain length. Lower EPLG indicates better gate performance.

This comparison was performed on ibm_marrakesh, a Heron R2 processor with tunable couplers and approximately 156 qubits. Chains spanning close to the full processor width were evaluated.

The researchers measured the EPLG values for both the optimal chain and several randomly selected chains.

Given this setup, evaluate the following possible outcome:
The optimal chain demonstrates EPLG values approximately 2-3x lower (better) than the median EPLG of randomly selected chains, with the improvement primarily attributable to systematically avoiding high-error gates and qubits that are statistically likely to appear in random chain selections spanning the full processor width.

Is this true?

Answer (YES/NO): NO